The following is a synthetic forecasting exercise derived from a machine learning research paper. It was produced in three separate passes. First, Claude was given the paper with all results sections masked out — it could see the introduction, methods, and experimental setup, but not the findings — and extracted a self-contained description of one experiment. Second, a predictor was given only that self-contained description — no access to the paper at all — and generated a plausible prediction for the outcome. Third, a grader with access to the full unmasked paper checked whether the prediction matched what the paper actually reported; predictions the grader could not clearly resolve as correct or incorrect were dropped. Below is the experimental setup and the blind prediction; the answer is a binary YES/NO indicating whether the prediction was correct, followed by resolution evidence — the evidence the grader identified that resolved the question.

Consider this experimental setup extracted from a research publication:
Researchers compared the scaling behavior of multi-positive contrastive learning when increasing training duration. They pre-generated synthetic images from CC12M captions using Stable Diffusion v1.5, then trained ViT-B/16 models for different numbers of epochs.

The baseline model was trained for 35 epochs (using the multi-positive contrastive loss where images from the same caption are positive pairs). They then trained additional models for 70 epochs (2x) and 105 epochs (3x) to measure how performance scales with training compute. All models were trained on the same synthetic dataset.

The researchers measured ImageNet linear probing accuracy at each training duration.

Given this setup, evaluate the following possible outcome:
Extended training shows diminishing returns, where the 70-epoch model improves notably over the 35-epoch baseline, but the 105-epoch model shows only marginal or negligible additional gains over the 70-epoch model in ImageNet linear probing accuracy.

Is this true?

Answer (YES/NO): YES